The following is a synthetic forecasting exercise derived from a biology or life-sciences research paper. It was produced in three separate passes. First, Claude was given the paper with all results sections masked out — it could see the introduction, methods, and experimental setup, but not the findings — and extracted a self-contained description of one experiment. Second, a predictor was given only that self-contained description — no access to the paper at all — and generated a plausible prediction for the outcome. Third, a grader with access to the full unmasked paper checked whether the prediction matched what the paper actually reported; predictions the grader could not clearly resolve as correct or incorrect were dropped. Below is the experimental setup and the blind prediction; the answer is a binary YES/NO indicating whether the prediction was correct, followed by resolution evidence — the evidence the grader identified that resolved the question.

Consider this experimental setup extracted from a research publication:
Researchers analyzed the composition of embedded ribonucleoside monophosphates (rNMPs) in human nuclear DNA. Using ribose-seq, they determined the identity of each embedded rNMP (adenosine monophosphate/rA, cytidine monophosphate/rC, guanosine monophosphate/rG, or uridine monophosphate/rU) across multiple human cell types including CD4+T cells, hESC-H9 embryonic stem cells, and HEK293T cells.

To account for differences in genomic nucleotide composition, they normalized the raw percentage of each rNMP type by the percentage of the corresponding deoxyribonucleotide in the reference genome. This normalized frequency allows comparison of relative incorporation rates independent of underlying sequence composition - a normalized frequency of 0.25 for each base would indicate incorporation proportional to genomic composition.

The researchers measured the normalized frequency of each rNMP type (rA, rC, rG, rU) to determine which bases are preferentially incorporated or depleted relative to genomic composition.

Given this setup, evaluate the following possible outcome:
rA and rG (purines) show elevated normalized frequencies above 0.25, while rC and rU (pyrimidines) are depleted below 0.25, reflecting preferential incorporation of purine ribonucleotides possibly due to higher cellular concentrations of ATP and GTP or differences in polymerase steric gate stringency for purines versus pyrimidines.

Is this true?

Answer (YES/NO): NO